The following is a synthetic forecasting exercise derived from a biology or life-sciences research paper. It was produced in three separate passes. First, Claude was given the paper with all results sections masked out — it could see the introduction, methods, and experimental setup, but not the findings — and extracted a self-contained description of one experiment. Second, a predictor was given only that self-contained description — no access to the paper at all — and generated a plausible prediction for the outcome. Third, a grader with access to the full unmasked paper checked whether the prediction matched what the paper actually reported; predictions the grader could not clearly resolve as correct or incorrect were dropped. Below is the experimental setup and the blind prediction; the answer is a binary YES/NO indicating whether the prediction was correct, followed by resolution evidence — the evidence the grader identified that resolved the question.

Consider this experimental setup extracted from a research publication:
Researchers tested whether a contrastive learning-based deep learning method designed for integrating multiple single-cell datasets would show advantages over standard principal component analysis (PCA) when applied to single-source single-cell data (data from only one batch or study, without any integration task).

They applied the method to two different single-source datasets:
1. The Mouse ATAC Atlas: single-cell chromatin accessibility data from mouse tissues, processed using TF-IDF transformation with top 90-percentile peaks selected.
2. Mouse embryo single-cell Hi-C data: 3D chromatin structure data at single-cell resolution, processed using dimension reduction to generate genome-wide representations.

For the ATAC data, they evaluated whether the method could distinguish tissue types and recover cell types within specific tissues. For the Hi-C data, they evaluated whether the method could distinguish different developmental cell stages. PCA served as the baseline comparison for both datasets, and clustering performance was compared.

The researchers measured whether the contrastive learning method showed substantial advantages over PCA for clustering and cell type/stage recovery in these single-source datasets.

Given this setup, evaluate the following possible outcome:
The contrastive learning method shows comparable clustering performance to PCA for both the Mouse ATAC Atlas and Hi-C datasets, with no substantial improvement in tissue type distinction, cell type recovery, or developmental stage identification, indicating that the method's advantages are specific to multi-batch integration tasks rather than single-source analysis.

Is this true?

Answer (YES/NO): YES